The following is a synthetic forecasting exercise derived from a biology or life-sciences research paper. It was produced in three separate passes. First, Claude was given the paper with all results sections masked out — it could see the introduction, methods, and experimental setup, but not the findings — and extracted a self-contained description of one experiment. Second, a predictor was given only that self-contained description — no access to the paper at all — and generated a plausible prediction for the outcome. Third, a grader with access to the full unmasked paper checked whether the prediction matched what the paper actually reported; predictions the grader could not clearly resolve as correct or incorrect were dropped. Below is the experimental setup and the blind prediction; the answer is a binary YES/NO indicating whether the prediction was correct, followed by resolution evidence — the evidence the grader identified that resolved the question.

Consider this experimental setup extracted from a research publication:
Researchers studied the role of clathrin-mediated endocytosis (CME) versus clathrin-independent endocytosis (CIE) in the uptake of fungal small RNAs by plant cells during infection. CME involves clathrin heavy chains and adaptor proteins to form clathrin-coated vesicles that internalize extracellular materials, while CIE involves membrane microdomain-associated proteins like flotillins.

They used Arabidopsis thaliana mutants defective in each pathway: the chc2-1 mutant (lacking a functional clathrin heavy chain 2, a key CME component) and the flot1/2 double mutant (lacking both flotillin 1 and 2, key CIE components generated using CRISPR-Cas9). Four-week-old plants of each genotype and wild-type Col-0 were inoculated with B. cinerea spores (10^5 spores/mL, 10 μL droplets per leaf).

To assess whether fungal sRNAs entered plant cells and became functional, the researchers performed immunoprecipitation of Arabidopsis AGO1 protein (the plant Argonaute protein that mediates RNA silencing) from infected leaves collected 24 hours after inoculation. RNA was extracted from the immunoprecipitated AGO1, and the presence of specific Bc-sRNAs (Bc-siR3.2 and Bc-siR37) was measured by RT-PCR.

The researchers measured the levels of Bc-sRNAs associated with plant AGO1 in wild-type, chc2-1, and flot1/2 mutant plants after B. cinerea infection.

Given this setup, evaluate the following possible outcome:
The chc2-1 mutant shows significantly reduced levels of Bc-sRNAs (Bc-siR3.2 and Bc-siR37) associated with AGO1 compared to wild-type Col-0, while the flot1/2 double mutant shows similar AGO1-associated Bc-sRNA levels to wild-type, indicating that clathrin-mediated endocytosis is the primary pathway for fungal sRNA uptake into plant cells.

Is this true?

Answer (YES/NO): YES